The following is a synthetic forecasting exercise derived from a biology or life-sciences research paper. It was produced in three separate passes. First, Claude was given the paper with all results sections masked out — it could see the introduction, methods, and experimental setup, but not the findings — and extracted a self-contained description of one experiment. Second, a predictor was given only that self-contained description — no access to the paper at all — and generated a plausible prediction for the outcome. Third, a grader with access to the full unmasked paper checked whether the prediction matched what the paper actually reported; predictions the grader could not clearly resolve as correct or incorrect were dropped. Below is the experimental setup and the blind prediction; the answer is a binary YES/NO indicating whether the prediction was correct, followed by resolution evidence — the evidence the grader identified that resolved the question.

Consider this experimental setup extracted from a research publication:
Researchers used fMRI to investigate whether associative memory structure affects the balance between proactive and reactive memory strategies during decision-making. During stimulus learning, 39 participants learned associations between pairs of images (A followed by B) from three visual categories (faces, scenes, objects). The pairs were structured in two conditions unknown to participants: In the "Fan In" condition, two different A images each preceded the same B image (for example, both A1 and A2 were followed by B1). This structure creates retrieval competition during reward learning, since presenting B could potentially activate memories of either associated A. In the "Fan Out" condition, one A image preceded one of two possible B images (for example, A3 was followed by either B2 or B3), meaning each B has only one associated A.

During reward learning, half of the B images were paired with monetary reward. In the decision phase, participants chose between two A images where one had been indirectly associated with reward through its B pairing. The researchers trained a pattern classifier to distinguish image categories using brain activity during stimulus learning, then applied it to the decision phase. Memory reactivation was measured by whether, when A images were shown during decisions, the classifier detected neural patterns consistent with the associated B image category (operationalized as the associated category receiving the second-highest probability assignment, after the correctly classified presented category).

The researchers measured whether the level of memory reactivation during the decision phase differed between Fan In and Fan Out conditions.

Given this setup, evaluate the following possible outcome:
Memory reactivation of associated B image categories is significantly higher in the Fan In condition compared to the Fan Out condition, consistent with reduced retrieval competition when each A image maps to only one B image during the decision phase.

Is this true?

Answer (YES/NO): YES